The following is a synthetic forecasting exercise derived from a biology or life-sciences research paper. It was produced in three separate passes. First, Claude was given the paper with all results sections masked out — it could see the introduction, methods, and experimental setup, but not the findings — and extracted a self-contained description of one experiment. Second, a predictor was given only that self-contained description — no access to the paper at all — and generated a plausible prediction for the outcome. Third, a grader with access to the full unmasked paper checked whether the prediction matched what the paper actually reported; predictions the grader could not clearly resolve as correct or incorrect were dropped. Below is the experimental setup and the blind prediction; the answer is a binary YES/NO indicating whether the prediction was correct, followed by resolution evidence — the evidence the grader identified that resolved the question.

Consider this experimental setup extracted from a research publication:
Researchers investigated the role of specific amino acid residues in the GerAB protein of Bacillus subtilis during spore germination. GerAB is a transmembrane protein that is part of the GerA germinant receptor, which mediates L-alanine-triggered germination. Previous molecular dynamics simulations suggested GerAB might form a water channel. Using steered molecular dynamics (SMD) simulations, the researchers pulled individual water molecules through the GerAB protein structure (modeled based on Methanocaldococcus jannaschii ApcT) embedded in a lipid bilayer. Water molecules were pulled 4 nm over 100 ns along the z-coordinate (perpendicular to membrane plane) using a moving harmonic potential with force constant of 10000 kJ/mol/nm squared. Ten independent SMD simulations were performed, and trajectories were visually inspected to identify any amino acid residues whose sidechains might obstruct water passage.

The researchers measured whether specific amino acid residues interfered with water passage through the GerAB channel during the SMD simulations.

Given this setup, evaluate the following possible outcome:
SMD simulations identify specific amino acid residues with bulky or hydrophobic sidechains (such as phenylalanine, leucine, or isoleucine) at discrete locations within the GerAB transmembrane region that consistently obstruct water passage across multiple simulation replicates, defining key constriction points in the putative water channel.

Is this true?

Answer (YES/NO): YES